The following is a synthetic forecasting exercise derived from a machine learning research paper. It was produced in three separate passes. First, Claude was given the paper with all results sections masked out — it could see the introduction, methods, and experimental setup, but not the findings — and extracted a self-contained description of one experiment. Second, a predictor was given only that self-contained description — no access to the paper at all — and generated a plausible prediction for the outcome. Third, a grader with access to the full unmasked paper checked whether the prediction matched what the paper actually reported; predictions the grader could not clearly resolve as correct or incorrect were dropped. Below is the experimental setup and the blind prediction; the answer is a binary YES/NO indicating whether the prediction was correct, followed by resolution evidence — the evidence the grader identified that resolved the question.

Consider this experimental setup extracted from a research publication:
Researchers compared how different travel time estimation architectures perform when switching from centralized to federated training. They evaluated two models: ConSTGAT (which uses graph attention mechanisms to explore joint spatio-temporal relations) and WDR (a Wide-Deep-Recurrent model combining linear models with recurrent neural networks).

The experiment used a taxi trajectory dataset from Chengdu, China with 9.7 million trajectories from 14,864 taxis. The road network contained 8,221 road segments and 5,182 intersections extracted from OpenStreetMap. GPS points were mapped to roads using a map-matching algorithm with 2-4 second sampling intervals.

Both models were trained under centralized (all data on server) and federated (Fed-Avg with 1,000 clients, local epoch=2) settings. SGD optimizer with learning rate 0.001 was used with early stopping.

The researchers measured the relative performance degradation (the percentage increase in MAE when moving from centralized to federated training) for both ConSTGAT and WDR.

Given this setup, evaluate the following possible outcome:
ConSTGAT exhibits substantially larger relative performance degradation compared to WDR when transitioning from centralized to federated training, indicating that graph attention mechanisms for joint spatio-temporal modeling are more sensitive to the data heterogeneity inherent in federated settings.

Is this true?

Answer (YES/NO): NO